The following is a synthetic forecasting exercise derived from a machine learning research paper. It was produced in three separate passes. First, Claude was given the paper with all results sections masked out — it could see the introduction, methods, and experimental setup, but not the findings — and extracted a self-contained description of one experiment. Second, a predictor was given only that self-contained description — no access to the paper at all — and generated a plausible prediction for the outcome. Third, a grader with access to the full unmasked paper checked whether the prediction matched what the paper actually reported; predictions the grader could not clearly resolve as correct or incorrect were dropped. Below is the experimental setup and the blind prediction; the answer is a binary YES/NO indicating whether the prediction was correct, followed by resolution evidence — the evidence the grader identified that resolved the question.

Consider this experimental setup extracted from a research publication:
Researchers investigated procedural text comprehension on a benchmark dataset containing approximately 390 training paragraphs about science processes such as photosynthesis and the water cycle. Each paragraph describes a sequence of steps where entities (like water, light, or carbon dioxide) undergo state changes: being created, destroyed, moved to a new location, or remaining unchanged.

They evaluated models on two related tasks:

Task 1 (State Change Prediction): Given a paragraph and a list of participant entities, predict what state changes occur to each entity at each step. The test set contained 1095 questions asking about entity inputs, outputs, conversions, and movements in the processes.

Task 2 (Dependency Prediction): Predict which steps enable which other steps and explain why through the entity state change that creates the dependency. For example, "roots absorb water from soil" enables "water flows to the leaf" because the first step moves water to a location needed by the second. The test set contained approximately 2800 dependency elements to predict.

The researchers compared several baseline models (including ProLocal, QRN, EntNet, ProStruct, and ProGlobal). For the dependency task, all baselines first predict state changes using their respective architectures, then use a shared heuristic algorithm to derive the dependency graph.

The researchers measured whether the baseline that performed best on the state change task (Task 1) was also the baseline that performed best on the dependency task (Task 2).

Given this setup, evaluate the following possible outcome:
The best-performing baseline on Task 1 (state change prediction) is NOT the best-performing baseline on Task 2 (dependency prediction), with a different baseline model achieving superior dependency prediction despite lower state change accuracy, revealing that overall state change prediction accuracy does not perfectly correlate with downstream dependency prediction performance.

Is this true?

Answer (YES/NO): YES